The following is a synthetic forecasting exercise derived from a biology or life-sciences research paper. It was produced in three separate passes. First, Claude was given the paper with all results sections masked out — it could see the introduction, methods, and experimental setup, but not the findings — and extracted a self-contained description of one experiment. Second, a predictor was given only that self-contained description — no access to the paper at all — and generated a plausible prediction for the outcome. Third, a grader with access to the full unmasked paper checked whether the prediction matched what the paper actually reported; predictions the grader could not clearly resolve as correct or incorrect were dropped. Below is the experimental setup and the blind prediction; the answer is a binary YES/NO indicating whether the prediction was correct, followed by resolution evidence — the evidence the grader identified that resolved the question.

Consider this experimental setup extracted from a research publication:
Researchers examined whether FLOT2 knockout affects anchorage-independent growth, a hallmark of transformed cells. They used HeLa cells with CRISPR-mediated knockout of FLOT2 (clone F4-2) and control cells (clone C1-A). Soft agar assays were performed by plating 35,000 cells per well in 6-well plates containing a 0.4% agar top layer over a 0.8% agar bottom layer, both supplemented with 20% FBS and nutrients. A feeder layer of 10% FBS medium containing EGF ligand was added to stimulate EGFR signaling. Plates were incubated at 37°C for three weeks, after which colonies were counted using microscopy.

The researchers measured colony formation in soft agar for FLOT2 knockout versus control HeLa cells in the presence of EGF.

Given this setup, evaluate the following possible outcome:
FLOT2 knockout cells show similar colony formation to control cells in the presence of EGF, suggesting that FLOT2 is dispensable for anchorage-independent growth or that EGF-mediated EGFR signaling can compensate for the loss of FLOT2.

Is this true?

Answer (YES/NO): NO